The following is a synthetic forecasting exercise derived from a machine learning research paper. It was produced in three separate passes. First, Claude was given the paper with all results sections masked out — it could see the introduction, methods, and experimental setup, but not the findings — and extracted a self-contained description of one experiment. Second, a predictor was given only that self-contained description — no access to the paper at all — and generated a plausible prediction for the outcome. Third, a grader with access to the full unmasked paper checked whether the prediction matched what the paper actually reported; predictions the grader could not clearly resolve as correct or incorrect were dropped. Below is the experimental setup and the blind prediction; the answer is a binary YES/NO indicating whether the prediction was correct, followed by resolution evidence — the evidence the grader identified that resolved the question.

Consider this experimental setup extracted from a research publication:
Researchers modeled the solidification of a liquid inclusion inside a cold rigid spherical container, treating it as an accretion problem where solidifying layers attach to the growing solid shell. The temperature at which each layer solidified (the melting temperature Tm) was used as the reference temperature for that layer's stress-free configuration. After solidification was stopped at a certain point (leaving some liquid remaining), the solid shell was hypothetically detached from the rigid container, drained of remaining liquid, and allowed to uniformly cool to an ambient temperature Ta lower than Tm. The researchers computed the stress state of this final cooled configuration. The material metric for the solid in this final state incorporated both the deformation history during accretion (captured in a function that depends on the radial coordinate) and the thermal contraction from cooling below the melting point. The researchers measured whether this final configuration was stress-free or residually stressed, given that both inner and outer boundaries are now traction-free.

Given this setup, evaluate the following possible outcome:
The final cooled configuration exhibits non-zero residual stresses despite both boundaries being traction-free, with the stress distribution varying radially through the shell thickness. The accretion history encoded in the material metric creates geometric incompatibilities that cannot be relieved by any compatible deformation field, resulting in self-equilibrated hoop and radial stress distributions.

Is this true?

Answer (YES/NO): YES